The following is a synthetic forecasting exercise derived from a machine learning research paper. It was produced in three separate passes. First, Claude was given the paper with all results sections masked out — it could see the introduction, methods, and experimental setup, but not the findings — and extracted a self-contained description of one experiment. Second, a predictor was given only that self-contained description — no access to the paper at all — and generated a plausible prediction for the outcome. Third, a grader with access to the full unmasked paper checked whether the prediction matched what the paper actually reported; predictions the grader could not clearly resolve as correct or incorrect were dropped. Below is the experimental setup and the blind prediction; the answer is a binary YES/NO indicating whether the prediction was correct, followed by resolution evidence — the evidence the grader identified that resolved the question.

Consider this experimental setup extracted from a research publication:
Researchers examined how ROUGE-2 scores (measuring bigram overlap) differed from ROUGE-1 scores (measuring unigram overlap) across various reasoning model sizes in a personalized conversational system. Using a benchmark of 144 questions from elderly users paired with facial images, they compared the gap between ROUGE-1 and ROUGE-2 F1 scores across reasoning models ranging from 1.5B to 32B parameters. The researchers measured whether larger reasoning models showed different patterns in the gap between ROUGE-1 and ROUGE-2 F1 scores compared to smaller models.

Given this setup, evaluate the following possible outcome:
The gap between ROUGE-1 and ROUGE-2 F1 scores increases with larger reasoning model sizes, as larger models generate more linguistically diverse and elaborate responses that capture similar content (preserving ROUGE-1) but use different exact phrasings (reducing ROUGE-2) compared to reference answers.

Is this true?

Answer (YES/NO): NO